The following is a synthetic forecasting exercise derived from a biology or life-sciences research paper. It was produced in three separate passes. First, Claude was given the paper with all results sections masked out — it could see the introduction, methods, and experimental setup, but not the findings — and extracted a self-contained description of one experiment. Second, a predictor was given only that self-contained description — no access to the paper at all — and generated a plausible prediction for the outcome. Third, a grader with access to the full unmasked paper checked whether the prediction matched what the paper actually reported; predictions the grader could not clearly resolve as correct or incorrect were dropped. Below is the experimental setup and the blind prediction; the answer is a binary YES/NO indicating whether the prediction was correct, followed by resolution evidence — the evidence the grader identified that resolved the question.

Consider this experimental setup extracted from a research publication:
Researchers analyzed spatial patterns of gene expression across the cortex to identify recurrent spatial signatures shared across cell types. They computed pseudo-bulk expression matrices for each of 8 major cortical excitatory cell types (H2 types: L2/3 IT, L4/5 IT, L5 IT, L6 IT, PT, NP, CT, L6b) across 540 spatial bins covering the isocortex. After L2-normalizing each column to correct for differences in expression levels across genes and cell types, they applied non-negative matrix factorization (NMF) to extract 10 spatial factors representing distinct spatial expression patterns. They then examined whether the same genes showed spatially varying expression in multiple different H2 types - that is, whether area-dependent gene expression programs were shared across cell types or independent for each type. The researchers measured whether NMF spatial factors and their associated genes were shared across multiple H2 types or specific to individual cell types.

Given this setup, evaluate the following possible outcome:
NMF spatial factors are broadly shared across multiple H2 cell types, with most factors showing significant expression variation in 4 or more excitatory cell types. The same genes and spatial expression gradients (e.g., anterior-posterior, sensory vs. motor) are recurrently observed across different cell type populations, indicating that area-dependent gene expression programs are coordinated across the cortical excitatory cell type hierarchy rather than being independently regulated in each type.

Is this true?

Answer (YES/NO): NO